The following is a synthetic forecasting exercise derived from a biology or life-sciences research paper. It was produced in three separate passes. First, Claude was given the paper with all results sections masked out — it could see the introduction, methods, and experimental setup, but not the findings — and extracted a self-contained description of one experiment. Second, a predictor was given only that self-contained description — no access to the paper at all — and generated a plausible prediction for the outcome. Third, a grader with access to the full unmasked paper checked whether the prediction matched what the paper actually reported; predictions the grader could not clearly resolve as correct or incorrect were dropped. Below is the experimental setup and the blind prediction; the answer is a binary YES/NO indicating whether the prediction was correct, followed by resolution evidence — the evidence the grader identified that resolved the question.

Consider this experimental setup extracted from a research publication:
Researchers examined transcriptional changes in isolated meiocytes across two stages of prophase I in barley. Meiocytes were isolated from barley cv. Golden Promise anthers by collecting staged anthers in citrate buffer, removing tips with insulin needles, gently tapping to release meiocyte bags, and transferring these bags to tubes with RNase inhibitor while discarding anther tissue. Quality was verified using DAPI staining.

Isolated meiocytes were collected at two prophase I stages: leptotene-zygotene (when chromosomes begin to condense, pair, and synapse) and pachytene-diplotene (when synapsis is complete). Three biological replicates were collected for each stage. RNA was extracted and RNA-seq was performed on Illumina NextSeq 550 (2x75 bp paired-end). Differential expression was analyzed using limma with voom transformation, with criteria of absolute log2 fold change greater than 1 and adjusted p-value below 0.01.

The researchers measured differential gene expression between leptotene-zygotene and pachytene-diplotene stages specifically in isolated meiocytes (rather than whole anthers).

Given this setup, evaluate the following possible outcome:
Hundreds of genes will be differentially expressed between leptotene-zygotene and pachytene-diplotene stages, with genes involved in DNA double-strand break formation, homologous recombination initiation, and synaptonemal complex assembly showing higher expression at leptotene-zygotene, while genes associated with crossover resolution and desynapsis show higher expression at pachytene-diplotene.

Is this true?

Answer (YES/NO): NO